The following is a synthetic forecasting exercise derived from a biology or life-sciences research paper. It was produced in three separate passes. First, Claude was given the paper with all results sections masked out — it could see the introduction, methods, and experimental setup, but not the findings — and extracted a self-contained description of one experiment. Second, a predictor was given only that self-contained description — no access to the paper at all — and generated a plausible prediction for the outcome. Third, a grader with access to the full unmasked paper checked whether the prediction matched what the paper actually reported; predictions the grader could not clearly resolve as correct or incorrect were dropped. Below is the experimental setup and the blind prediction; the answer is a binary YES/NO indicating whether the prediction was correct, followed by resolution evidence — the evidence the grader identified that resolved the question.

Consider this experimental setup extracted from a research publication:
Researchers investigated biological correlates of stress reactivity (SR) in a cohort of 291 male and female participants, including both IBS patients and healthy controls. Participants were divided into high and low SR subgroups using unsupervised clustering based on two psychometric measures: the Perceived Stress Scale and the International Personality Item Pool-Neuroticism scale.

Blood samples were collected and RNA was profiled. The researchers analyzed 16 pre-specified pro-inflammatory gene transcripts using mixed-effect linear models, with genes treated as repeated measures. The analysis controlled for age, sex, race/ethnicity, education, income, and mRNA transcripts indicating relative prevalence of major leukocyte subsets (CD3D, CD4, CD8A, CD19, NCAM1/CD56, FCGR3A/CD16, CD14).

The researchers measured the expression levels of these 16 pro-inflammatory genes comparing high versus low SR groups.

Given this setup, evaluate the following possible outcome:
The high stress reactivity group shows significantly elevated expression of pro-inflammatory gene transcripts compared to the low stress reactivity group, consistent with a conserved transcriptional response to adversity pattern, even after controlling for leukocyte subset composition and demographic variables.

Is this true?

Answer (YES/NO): YES